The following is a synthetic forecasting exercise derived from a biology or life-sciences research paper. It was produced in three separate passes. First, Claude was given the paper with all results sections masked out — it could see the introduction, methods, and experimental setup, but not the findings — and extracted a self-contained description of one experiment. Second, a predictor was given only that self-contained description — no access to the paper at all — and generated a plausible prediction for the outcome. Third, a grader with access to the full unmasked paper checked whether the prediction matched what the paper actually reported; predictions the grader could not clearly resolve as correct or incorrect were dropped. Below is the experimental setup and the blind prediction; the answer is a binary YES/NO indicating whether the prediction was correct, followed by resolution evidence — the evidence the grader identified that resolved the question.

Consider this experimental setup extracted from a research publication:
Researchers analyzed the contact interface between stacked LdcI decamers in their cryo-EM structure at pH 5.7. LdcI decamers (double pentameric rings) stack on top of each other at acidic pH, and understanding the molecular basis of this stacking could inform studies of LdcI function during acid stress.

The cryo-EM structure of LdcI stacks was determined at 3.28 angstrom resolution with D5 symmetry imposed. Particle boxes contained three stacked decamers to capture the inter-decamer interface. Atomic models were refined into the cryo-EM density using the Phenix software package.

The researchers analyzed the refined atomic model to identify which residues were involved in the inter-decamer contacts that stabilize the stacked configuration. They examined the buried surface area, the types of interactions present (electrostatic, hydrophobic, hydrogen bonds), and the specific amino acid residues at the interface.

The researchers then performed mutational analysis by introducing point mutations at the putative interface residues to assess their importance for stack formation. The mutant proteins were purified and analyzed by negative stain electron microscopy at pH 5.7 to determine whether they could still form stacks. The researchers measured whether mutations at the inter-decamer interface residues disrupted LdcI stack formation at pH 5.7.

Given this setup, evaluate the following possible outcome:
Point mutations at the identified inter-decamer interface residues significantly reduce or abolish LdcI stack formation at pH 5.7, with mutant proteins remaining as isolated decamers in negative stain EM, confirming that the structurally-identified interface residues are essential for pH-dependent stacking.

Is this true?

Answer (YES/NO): NO